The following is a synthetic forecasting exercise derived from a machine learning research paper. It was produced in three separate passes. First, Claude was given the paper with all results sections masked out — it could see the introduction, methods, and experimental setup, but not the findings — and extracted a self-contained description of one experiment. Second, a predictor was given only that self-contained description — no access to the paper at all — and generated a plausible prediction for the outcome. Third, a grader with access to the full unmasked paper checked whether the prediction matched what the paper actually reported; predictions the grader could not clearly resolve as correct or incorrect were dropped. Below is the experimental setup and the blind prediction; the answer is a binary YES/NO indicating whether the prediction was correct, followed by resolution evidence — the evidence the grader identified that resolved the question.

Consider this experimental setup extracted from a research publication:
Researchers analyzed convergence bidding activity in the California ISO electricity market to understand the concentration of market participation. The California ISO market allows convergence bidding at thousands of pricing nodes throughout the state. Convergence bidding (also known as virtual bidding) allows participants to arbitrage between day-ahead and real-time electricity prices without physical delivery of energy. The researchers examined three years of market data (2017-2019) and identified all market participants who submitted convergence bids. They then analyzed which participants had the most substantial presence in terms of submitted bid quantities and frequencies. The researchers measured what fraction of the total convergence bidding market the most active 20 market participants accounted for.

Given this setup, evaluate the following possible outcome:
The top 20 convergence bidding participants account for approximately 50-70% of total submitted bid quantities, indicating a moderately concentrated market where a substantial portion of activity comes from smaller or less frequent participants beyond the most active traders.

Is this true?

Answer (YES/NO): NO